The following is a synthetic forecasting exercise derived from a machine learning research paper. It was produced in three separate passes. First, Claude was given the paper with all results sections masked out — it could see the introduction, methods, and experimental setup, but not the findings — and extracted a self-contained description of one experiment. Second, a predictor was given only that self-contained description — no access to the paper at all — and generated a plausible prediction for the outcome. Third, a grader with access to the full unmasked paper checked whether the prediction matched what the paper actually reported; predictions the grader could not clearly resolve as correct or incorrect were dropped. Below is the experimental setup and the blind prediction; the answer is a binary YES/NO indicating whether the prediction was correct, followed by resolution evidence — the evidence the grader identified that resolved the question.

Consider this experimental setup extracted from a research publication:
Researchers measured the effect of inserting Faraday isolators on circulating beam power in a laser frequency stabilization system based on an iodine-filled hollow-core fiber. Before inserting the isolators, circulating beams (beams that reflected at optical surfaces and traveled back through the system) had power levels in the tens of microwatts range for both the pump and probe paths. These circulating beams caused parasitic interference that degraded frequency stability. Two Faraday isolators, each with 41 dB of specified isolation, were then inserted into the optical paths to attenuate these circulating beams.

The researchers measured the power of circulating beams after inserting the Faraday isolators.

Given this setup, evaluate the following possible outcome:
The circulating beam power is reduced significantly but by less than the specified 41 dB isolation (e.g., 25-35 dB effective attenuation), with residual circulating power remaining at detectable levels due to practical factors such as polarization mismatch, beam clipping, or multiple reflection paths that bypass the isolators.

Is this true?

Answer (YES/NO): NO